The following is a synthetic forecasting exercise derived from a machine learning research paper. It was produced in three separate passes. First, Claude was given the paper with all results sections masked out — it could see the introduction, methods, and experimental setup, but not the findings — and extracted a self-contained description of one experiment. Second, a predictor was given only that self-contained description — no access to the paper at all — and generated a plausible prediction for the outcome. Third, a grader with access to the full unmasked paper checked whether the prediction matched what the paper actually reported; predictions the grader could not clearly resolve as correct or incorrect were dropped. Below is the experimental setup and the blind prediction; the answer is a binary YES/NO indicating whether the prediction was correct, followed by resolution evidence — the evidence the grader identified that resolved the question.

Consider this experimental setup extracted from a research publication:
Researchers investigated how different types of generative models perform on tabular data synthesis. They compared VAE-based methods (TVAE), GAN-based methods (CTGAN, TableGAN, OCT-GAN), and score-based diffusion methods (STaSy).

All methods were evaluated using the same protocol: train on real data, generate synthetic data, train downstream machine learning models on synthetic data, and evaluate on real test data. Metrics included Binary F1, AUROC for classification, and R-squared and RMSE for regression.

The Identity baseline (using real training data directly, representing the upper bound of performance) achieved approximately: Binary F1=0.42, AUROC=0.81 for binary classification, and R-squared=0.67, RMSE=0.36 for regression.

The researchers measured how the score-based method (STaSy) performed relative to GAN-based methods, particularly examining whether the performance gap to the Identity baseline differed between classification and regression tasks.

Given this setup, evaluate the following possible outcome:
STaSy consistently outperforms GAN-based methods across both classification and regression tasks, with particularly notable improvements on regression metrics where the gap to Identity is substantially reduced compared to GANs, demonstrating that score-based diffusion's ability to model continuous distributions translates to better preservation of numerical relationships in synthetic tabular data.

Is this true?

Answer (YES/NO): NO